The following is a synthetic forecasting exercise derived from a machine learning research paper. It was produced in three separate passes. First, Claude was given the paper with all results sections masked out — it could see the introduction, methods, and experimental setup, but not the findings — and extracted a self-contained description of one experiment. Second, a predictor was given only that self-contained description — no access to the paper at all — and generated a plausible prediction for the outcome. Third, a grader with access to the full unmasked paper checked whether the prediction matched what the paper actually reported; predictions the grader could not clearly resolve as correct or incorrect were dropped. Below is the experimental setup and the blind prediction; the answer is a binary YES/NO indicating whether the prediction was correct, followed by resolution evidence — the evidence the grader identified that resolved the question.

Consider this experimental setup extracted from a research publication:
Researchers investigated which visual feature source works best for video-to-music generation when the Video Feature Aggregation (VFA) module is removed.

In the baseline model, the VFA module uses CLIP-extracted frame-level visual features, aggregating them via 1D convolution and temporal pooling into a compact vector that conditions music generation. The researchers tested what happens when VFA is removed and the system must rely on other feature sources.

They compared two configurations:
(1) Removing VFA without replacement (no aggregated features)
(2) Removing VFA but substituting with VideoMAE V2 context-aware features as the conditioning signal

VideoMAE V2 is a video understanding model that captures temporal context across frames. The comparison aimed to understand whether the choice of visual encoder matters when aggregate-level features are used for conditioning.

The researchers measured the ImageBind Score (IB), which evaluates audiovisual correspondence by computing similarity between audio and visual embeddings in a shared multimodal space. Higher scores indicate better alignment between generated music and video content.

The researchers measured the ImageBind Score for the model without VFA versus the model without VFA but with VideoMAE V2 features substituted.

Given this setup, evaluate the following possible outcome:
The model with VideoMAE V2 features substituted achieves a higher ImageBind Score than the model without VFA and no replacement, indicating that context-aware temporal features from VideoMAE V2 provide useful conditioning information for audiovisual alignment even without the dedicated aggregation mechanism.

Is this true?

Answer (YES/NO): YES